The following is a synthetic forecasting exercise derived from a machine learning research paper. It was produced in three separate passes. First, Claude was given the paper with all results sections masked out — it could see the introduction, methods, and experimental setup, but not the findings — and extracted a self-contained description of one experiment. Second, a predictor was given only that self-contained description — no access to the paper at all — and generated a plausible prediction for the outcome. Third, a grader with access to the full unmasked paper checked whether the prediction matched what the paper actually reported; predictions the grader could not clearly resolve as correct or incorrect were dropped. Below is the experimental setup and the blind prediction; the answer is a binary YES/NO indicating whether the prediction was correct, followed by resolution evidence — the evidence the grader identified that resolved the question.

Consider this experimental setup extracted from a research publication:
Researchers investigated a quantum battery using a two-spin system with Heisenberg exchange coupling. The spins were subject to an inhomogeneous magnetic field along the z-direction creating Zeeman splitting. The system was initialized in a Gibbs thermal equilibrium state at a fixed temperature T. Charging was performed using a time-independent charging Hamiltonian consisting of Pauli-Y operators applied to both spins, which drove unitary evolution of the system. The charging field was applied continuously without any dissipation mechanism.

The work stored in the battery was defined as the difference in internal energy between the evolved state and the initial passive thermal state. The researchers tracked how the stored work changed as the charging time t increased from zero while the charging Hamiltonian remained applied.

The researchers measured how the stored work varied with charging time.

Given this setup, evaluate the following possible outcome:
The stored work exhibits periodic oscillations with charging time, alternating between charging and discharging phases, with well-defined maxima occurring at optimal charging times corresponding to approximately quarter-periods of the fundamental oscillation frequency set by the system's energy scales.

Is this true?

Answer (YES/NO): YES